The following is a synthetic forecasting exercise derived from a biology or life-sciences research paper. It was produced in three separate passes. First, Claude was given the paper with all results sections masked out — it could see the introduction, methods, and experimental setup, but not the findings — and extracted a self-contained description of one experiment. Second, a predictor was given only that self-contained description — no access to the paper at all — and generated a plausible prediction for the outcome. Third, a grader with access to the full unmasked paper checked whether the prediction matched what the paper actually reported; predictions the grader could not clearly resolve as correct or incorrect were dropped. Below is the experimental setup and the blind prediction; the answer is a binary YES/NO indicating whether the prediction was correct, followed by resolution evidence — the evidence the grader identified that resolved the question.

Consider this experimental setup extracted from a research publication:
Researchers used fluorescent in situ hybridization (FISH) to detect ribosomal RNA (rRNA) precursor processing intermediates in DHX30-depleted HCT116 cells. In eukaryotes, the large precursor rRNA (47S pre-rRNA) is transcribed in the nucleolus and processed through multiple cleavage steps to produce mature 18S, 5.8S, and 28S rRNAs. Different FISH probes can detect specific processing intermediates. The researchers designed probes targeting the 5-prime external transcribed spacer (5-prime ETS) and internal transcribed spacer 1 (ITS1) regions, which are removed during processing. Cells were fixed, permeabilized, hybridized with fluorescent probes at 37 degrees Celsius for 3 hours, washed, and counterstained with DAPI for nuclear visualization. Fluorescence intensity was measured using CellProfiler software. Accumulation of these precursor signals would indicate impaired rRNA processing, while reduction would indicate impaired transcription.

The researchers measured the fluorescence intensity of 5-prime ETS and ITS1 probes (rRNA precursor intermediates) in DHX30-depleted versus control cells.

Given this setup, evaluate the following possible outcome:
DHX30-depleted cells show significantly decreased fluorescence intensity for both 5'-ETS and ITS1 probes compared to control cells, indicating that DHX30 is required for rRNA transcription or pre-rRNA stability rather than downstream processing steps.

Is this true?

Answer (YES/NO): NO